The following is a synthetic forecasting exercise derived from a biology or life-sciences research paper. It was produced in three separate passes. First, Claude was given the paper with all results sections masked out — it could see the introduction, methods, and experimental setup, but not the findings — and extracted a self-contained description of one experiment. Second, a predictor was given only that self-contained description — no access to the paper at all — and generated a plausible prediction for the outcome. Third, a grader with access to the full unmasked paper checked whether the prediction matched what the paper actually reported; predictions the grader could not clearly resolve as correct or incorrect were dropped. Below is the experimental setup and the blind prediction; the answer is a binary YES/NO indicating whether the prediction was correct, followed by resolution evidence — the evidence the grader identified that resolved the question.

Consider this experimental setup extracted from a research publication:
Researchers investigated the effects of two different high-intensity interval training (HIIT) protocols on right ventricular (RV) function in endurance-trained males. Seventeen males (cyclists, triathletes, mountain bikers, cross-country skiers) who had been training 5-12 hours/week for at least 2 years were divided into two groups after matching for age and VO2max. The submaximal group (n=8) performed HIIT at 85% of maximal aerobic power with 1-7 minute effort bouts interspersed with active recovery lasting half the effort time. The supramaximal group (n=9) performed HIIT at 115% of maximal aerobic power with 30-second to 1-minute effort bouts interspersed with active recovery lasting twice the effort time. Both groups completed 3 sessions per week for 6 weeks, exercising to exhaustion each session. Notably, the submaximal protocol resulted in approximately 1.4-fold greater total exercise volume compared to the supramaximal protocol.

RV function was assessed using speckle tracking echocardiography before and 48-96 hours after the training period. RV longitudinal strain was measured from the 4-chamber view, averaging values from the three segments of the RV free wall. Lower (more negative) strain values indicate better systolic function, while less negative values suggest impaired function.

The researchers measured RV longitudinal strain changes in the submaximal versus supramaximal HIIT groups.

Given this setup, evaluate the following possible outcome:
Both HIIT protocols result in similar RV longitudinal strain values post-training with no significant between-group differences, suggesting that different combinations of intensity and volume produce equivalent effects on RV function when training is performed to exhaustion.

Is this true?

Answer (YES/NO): NO